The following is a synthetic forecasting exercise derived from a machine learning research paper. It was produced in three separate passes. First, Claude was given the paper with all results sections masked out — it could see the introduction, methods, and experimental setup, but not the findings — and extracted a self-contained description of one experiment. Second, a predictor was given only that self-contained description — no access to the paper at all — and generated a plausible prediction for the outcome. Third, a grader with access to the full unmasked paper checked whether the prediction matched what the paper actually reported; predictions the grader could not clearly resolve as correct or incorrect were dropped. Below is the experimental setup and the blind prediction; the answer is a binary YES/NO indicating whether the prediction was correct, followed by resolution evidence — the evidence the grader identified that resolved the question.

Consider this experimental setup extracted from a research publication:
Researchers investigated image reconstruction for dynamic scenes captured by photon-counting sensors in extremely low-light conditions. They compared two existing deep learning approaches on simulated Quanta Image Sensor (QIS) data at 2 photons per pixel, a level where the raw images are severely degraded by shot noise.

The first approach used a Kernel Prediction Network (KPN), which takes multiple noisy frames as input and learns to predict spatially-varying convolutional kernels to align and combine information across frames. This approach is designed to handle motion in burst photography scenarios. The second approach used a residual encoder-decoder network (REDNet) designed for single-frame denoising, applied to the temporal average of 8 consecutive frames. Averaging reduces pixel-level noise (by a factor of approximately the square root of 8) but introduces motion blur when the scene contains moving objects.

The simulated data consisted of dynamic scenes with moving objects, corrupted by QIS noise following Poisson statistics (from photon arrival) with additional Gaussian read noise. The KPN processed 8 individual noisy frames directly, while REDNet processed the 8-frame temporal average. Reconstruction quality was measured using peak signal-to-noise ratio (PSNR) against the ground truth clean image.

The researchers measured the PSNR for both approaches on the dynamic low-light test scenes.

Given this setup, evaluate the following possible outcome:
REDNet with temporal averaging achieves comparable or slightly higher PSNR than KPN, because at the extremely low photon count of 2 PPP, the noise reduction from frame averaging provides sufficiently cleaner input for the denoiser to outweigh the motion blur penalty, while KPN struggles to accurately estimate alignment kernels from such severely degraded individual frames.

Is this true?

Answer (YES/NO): NO